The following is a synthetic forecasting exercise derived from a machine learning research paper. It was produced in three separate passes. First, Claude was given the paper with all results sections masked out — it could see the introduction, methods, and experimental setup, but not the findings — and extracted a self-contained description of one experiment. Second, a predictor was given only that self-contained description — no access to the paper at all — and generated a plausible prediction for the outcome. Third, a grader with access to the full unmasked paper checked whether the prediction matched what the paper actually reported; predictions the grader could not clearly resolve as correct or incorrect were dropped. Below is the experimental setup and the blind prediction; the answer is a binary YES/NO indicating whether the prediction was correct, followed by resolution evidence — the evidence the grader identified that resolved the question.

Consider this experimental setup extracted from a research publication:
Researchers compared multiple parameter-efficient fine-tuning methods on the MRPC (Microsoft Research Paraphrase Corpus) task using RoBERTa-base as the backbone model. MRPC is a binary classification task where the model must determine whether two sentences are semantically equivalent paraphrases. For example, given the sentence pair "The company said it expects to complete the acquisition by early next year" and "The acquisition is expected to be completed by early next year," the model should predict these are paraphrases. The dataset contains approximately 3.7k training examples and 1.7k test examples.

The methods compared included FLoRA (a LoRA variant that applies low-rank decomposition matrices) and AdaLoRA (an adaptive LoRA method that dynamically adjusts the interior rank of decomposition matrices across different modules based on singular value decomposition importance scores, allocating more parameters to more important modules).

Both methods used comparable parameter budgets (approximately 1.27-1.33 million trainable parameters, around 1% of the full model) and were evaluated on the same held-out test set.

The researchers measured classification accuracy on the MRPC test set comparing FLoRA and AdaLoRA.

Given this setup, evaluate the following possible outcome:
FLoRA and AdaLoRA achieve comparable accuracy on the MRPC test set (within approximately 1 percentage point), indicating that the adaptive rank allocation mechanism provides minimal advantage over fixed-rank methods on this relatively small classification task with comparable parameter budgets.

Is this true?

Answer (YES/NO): NO